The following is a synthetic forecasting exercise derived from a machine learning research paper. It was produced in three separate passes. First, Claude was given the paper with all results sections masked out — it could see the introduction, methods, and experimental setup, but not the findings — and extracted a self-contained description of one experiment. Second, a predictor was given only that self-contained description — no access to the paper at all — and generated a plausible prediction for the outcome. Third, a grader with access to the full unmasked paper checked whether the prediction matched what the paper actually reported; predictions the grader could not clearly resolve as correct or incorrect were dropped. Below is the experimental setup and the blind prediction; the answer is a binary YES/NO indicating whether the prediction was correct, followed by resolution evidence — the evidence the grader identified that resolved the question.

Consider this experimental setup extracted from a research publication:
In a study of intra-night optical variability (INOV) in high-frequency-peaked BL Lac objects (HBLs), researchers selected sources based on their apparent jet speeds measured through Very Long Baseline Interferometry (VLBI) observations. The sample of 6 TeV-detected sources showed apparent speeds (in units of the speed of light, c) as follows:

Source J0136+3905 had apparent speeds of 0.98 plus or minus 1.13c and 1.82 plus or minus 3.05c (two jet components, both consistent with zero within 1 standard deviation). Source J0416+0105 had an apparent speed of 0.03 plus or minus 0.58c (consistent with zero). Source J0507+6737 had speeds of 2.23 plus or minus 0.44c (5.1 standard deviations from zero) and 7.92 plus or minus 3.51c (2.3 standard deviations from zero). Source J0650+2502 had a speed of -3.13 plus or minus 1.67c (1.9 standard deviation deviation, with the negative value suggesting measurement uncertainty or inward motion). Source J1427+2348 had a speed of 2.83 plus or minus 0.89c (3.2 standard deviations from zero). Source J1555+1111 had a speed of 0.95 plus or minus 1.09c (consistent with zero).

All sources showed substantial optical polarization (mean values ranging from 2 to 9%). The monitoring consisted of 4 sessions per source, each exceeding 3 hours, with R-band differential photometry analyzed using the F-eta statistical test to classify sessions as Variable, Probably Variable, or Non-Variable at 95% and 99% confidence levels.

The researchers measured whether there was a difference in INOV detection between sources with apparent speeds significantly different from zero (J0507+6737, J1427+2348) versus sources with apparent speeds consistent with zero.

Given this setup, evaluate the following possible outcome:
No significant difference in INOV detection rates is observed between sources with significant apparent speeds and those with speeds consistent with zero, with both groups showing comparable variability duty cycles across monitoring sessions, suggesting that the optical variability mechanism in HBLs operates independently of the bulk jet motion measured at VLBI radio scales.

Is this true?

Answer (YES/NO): NO